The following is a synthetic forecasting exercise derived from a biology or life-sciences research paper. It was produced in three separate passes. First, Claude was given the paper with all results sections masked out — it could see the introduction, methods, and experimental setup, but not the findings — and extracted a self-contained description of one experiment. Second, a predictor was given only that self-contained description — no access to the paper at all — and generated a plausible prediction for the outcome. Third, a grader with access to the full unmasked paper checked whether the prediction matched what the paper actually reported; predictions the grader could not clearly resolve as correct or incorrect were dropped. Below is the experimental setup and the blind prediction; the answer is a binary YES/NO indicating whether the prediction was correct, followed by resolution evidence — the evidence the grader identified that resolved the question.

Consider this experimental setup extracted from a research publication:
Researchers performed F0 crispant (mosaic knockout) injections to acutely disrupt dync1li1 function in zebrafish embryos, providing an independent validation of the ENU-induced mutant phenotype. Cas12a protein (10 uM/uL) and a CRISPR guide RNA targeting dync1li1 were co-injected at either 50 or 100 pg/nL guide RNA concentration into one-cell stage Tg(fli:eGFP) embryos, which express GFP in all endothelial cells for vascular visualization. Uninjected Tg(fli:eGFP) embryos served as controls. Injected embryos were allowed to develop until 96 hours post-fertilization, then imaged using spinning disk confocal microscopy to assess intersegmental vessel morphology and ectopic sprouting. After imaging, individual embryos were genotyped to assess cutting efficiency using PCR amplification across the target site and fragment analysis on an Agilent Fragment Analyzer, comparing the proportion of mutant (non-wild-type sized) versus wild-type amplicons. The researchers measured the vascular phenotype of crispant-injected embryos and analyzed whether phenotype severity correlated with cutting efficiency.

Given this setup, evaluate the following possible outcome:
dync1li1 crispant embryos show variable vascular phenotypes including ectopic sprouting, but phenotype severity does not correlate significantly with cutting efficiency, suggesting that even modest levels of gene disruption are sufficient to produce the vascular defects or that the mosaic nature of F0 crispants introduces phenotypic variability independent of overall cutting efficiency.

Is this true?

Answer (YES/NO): NO